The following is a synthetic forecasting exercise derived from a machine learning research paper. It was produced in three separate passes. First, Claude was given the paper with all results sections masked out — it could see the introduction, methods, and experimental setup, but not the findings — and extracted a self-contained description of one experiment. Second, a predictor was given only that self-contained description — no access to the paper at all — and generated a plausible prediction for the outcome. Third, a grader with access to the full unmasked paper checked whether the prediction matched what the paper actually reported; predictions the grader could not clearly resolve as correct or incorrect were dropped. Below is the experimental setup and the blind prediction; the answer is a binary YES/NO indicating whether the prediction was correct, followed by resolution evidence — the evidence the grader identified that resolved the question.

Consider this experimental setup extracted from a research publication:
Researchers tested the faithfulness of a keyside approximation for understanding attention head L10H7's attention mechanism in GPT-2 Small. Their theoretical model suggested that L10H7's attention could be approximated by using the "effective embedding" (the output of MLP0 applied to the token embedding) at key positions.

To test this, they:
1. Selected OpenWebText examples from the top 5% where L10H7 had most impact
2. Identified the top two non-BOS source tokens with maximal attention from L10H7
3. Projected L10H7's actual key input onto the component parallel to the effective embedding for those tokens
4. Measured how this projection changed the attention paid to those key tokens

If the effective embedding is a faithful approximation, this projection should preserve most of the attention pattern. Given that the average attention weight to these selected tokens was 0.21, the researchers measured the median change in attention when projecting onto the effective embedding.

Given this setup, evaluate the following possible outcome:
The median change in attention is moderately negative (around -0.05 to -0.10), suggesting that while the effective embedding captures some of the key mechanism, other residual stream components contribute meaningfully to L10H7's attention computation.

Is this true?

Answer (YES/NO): YES